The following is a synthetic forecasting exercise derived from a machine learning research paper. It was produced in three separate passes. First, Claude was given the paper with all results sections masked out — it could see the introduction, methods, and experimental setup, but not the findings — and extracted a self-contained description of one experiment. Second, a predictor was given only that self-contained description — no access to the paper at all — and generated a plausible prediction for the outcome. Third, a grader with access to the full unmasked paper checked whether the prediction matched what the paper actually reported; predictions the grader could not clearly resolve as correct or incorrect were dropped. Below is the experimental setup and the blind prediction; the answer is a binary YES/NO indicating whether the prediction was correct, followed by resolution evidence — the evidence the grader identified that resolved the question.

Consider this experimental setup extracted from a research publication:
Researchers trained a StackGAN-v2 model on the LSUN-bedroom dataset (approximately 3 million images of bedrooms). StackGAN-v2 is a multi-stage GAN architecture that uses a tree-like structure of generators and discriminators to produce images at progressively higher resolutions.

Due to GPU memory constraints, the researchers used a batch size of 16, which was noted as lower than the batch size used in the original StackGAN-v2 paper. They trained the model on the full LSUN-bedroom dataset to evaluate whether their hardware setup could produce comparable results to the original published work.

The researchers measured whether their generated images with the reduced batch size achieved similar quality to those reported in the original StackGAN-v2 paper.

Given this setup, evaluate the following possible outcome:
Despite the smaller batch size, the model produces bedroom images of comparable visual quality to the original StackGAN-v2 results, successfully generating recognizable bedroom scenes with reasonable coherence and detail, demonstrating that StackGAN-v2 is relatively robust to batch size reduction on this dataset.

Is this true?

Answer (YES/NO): YES